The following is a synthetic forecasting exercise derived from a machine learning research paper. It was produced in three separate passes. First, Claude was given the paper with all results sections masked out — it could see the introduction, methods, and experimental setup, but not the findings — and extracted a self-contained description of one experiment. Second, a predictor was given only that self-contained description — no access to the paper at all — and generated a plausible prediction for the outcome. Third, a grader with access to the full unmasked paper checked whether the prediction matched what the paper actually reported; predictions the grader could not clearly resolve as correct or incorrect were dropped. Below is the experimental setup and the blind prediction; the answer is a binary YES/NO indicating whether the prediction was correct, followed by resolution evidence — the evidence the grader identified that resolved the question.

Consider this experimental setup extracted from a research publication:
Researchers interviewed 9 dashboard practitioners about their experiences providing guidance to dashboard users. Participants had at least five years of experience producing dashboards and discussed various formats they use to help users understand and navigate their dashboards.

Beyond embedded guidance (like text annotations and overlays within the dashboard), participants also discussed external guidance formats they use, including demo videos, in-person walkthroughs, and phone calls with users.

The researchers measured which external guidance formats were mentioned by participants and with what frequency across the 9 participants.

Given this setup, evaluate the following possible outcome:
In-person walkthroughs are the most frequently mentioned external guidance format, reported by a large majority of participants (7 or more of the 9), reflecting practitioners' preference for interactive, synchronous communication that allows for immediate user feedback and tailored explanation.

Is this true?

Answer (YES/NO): NO